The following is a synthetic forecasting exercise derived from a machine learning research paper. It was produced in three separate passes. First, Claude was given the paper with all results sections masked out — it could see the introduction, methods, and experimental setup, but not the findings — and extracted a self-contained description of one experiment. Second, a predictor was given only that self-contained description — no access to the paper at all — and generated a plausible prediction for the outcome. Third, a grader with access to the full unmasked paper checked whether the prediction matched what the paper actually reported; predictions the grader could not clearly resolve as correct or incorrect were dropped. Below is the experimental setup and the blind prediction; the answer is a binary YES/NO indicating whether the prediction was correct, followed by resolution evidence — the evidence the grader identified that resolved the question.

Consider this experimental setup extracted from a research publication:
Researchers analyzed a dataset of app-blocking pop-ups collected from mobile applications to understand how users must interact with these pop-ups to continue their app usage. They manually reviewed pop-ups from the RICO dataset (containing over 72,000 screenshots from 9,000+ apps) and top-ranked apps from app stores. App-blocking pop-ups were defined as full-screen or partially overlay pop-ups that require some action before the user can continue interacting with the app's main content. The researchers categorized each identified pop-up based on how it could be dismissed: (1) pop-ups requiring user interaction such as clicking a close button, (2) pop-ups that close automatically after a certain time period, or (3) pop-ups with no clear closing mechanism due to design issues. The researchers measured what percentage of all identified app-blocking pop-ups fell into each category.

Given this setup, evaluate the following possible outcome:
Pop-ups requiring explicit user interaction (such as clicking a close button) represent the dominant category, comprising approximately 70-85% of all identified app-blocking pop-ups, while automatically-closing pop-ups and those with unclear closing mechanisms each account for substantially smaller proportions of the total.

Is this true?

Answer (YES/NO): YES